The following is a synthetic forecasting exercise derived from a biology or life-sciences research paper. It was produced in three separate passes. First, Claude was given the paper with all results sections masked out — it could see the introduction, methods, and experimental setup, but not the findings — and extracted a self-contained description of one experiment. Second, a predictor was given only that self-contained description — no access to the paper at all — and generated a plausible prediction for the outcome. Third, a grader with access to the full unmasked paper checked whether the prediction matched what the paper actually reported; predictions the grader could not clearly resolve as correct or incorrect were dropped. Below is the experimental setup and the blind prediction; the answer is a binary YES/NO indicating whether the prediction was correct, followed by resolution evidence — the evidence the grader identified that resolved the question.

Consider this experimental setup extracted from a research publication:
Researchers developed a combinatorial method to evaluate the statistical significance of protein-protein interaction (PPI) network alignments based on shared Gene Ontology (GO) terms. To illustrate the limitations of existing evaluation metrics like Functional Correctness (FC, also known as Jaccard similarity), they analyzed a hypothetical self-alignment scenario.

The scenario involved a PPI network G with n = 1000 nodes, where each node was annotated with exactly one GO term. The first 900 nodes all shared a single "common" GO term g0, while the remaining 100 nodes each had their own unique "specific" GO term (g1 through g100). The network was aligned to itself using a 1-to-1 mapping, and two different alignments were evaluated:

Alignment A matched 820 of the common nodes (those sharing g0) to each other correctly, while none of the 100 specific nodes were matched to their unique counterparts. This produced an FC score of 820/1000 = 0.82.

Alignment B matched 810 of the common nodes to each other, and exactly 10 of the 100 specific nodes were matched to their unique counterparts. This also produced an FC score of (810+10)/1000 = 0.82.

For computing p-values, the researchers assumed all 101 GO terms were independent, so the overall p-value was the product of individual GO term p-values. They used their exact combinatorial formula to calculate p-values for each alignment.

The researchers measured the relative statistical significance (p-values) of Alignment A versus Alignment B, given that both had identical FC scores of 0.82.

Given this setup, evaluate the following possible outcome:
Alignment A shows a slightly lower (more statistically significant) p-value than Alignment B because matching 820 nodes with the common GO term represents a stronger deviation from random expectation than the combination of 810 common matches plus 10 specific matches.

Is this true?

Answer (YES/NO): NO